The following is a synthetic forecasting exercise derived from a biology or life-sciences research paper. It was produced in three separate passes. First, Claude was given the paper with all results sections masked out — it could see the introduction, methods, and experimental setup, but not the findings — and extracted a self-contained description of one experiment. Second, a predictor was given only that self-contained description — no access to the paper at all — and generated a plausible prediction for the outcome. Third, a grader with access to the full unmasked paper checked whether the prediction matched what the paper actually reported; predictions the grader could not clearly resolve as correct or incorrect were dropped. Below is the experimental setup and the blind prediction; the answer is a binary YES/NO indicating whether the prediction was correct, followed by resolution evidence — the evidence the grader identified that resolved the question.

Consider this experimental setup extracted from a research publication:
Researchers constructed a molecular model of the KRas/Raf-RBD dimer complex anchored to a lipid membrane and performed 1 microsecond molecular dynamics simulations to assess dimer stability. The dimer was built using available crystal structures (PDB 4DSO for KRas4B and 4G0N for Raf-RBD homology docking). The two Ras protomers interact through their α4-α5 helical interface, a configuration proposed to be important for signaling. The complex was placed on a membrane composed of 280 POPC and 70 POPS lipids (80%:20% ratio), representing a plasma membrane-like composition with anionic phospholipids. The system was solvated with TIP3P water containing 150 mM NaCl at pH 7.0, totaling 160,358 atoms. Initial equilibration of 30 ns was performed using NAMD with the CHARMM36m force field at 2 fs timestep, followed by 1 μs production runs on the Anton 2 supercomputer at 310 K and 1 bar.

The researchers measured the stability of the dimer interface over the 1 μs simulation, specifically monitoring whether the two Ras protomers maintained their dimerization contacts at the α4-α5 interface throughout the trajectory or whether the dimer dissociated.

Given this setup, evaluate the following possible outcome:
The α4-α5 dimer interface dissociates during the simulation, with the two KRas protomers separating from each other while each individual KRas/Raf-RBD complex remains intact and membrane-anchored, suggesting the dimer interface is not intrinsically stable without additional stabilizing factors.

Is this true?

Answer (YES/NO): NO